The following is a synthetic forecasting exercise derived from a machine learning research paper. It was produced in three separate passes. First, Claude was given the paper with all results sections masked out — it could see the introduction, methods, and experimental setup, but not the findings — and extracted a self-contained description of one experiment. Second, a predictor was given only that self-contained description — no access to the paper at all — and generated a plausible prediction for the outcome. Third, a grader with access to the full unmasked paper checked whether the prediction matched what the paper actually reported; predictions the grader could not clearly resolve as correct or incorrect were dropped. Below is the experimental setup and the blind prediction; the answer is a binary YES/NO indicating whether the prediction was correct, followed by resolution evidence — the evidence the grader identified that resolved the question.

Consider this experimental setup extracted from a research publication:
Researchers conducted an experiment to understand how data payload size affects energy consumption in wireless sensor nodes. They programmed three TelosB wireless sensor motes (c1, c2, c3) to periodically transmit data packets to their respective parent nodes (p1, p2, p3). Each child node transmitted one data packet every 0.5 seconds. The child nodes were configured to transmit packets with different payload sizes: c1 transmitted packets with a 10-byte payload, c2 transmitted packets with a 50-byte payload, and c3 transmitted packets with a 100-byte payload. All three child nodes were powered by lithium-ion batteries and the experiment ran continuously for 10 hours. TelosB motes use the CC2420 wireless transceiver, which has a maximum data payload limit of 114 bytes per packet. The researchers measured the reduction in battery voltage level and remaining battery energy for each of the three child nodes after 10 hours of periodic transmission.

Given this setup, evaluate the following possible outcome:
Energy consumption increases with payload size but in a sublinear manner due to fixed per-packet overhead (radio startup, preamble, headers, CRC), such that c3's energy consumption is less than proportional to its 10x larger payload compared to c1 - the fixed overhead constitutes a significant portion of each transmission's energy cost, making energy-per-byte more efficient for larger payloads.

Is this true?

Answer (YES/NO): NO